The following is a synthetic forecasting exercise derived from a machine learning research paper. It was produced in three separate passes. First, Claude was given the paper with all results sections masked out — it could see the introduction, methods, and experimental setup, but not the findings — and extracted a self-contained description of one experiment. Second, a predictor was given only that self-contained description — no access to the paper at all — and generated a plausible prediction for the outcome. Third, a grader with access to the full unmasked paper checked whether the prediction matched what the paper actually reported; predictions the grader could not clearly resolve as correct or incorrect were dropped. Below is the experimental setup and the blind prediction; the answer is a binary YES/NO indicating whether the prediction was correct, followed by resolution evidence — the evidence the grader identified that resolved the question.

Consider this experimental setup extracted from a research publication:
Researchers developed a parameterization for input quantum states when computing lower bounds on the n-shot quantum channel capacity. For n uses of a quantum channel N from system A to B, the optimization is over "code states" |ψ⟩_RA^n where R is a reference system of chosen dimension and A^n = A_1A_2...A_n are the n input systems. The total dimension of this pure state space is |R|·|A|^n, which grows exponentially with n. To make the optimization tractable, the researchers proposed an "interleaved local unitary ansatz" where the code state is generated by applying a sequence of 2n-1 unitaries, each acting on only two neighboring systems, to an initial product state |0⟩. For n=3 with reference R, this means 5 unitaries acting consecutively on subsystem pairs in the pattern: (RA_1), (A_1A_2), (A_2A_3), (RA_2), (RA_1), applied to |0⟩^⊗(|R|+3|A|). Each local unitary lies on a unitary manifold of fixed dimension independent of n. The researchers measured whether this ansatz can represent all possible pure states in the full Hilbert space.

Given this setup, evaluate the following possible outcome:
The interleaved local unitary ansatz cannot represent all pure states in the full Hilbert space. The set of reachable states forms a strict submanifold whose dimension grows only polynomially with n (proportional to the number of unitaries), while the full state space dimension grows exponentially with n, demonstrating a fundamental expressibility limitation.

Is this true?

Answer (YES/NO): YES